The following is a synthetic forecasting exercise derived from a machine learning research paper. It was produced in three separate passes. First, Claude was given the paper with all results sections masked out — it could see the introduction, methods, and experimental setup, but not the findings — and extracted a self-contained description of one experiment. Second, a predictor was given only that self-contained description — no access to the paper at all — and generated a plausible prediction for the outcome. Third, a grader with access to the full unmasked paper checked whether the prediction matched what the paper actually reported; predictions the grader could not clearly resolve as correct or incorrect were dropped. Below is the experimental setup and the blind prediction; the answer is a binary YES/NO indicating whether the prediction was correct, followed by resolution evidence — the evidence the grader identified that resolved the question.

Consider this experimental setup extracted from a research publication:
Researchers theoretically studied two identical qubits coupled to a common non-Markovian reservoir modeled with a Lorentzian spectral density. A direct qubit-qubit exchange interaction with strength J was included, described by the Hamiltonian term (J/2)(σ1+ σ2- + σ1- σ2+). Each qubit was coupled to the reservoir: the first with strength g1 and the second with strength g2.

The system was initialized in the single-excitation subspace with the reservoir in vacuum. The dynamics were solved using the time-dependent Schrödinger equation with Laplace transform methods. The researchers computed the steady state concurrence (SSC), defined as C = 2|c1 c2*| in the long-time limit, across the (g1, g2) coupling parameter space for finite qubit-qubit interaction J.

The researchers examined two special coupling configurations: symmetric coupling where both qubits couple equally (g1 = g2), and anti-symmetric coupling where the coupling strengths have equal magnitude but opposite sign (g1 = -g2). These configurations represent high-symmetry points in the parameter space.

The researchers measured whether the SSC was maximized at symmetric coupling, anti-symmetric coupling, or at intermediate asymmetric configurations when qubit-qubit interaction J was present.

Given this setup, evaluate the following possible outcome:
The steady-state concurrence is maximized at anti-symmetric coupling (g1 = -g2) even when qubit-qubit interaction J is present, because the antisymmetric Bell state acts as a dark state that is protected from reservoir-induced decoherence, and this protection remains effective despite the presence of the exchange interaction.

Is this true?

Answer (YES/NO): NO